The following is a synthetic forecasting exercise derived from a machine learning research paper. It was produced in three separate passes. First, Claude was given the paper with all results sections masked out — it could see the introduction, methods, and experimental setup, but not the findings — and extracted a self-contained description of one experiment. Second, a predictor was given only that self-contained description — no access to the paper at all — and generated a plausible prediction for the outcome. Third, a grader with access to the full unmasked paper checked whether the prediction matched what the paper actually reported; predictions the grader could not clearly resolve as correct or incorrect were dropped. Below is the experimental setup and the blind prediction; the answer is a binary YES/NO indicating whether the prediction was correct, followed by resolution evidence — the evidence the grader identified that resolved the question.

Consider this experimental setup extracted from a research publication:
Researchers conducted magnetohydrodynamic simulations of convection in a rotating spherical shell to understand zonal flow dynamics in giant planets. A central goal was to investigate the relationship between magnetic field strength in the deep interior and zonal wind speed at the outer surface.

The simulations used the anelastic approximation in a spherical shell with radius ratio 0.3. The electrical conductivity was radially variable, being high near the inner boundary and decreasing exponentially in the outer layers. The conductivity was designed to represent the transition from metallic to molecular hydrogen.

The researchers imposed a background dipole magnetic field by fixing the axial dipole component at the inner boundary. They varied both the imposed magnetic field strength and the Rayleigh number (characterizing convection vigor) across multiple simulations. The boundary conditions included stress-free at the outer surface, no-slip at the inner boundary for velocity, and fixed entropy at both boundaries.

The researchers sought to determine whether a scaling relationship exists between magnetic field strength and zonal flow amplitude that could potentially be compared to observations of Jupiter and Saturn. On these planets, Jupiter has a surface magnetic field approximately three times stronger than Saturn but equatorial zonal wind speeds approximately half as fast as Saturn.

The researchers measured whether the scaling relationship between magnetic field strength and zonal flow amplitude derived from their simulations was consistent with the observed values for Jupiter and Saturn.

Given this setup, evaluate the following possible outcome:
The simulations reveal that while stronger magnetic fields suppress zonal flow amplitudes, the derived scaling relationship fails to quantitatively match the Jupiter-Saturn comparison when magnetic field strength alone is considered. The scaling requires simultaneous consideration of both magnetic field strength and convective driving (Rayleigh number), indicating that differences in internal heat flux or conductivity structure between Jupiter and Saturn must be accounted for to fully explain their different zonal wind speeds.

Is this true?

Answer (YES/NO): NO